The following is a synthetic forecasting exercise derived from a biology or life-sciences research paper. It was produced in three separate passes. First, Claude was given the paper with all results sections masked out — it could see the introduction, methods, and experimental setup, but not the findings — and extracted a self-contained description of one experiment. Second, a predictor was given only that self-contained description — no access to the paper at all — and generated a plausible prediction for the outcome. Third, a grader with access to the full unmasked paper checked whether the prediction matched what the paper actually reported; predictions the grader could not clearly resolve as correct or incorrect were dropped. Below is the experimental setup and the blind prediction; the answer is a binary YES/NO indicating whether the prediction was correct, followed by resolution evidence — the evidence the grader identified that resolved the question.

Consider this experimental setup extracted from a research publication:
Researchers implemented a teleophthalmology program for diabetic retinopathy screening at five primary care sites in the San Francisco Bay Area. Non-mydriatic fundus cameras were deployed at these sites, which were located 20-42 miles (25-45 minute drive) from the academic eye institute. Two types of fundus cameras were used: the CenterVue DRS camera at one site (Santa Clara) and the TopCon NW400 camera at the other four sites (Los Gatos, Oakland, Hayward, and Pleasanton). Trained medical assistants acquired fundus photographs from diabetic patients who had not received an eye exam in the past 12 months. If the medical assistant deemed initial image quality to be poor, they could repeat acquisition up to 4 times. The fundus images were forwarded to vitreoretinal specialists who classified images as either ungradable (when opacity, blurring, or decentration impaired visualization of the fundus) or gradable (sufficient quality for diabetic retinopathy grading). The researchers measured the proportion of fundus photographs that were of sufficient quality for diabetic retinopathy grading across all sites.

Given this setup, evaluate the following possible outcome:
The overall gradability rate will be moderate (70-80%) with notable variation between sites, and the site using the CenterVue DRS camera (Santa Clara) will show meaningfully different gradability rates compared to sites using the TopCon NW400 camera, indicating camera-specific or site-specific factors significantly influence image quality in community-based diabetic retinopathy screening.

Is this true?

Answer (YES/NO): NO